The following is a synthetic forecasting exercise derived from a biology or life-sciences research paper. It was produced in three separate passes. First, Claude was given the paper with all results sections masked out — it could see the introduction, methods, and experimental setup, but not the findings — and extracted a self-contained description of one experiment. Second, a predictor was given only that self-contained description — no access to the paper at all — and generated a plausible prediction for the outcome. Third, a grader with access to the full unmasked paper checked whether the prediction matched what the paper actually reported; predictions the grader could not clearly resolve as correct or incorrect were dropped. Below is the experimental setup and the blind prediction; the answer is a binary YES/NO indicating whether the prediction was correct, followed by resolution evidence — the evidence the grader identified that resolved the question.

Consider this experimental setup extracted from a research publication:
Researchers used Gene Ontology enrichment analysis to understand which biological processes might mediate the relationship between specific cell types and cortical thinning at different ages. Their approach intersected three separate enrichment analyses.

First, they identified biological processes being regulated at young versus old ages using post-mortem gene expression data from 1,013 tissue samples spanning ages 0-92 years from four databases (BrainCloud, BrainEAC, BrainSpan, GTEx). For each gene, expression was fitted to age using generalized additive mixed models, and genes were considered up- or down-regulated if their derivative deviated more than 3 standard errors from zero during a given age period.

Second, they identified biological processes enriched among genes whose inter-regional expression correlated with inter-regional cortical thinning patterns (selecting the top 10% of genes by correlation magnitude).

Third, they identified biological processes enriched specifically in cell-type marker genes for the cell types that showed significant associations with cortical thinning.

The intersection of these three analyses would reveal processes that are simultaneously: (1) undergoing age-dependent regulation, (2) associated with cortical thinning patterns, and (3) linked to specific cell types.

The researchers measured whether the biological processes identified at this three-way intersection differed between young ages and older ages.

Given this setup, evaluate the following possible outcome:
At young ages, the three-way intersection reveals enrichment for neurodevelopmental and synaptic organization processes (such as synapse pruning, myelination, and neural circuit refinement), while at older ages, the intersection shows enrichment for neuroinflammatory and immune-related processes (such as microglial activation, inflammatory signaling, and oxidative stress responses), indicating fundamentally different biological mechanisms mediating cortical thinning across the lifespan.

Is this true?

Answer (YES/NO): NO